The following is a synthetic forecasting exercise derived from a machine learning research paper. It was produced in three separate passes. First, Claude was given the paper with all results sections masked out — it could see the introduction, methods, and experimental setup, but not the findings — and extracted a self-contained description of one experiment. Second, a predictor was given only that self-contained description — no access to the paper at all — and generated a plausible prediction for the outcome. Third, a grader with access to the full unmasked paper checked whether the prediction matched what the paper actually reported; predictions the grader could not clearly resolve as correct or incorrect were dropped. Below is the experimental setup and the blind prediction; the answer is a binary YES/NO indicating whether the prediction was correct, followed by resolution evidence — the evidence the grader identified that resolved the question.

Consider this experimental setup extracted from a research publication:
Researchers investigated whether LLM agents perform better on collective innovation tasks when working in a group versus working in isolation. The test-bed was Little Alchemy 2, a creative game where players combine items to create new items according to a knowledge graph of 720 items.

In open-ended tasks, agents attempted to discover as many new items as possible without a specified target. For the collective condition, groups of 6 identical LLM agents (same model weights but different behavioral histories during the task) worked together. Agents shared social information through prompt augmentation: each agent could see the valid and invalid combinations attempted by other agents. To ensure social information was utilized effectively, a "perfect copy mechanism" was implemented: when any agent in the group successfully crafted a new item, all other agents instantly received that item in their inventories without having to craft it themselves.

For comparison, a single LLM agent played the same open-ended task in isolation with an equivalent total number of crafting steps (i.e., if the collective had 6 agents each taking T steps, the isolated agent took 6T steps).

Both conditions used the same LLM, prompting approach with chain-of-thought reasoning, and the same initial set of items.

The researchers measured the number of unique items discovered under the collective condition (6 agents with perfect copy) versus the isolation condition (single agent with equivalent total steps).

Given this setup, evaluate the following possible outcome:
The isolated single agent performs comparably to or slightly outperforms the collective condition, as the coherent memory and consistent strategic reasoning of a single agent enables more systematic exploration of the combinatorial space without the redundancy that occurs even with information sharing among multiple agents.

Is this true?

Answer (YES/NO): NO